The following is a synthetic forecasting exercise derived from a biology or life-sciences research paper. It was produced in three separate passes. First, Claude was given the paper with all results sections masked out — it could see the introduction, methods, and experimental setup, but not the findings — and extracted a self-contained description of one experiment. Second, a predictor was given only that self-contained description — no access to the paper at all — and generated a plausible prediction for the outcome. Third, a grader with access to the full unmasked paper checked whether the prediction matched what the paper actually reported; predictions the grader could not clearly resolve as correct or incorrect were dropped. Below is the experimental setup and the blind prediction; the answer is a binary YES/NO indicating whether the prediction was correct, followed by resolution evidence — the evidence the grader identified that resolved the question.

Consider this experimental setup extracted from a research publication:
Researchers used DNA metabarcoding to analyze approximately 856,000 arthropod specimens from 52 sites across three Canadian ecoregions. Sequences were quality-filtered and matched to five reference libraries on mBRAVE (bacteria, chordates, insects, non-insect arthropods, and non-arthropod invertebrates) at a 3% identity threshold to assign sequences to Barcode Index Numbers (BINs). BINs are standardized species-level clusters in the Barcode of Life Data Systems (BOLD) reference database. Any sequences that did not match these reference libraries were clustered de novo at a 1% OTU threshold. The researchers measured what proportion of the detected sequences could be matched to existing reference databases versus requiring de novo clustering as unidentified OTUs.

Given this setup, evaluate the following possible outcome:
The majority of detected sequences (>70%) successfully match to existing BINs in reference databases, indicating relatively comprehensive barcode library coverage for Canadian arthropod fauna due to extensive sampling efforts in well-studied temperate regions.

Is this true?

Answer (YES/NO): YES